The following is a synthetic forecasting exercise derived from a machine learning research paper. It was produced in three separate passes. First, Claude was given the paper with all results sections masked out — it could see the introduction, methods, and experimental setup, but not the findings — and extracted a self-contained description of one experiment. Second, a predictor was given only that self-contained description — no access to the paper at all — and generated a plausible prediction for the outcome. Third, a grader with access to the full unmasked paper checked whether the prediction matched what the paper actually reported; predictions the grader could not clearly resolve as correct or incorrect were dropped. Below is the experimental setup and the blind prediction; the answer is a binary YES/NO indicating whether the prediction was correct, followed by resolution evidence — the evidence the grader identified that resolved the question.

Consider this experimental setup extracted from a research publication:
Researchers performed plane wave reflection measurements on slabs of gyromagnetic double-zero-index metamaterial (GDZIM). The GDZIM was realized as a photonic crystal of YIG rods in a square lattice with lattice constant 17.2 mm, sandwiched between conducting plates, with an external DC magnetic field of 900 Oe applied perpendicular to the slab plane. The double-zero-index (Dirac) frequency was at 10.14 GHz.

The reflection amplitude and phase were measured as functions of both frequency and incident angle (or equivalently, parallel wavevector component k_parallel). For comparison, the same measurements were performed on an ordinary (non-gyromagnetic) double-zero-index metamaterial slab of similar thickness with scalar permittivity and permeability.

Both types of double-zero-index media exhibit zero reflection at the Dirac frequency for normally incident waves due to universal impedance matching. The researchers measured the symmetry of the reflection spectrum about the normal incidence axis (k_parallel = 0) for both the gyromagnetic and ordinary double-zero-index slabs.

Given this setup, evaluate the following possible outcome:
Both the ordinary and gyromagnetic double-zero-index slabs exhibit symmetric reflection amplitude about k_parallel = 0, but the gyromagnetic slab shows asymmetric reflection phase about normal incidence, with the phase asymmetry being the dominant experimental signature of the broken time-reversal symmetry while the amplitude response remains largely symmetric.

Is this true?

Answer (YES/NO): NO